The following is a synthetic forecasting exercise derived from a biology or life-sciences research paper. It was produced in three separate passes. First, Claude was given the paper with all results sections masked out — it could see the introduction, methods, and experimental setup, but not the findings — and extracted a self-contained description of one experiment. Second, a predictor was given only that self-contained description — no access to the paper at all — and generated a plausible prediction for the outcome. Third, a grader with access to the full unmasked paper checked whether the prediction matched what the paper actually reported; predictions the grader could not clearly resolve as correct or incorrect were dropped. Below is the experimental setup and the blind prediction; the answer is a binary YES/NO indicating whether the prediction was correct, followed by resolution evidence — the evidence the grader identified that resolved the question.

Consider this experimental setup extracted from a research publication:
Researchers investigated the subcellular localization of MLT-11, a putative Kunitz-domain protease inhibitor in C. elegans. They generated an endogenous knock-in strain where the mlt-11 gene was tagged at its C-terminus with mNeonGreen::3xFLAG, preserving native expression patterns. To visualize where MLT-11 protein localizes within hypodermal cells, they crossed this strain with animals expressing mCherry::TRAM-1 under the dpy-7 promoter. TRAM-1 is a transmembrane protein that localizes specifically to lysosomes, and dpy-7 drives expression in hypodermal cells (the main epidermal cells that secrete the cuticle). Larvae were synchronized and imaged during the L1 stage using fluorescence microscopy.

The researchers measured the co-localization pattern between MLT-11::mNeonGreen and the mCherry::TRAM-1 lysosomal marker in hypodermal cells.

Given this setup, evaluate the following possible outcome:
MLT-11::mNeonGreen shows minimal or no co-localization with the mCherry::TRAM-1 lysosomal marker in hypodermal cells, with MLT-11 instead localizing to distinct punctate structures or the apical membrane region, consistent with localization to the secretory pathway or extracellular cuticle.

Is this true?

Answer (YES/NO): NO